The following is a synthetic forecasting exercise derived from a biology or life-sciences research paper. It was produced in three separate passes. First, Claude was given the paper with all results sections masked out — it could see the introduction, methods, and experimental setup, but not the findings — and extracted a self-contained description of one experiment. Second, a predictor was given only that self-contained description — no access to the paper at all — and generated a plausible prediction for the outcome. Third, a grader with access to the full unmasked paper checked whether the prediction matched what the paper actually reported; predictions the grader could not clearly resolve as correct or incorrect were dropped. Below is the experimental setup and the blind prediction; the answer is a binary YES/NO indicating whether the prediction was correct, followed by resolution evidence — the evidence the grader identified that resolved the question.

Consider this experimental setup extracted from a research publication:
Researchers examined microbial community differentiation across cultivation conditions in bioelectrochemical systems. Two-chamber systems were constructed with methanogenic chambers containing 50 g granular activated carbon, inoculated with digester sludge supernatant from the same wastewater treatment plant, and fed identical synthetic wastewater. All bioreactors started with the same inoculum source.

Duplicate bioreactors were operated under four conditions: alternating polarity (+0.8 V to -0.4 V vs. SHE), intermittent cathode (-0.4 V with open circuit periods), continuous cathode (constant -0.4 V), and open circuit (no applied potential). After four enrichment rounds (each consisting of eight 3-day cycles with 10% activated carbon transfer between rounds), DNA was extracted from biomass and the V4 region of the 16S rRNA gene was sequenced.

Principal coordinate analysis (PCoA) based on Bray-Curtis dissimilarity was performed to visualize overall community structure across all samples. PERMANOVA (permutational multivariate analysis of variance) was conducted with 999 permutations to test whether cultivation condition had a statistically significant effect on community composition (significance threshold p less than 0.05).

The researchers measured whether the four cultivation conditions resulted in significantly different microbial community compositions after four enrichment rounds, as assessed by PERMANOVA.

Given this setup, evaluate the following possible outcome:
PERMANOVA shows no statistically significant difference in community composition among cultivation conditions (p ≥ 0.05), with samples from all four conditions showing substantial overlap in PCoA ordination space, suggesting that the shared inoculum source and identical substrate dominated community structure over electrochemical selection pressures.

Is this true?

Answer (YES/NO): NO